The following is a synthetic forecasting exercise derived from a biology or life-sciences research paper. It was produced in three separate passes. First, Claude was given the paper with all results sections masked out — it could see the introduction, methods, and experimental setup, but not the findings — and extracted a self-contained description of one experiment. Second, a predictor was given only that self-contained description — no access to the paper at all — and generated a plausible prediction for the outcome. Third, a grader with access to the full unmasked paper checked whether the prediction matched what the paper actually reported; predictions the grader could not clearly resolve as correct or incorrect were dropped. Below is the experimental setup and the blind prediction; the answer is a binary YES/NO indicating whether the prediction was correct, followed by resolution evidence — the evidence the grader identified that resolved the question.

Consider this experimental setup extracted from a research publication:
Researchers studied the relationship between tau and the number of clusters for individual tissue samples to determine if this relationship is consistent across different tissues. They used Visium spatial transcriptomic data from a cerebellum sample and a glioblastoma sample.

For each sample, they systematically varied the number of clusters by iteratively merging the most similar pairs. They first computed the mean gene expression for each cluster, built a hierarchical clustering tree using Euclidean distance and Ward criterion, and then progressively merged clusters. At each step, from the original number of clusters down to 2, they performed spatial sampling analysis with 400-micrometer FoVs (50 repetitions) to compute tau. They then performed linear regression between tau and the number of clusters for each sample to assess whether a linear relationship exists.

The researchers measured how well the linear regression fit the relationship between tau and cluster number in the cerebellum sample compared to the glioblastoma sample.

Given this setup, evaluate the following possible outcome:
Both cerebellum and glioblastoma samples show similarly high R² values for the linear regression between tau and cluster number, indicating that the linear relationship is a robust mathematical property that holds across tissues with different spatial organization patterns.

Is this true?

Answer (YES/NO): NO